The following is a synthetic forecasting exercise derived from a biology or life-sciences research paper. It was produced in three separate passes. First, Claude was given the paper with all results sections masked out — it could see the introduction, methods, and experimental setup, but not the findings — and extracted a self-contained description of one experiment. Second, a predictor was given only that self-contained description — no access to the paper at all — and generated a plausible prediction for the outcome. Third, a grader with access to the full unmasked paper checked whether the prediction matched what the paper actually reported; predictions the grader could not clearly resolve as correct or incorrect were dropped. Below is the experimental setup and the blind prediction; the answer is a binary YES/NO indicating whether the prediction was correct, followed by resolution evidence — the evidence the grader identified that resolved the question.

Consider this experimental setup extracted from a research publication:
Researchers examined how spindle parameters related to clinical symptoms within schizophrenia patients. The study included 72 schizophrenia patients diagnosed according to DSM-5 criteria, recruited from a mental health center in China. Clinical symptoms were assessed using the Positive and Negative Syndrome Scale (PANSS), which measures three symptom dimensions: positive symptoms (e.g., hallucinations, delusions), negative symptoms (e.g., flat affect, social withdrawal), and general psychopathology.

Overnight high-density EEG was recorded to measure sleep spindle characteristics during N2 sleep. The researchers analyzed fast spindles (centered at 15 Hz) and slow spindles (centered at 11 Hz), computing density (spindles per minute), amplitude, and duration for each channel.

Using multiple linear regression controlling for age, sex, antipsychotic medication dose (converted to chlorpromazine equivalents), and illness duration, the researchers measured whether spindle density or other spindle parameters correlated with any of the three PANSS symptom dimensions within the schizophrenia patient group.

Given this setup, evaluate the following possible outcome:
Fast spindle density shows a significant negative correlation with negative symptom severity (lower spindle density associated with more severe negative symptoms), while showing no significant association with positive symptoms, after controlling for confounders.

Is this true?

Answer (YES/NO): NO